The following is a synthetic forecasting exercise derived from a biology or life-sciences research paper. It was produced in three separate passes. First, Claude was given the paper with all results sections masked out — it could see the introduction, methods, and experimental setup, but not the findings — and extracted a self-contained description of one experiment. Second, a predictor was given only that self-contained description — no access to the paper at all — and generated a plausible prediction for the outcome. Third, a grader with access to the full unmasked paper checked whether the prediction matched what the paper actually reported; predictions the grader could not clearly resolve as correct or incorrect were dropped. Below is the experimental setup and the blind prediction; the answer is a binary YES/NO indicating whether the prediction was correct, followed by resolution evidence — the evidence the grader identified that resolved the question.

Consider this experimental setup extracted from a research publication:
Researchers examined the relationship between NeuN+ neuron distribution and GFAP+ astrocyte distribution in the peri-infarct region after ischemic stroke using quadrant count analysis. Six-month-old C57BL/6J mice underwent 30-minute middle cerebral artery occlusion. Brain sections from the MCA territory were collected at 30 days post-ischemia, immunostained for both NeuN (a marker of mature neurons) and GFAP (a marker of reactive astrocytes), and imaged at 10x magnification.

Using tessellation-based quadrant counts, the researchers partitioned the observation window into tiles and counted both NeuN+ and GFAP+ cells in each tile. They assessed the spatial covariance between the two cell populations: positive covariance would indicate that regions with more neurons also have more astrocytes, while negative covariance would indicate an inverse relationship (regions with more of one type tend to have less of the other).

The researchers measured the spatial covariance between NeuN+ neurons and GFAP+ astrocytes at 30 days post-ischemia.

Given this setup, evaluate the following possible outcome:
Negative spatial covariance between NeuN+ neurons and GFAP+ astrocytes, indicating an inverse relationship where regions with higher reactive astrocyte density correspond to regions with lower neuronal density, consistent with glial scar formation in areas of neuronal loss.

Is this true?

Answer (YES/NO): YES